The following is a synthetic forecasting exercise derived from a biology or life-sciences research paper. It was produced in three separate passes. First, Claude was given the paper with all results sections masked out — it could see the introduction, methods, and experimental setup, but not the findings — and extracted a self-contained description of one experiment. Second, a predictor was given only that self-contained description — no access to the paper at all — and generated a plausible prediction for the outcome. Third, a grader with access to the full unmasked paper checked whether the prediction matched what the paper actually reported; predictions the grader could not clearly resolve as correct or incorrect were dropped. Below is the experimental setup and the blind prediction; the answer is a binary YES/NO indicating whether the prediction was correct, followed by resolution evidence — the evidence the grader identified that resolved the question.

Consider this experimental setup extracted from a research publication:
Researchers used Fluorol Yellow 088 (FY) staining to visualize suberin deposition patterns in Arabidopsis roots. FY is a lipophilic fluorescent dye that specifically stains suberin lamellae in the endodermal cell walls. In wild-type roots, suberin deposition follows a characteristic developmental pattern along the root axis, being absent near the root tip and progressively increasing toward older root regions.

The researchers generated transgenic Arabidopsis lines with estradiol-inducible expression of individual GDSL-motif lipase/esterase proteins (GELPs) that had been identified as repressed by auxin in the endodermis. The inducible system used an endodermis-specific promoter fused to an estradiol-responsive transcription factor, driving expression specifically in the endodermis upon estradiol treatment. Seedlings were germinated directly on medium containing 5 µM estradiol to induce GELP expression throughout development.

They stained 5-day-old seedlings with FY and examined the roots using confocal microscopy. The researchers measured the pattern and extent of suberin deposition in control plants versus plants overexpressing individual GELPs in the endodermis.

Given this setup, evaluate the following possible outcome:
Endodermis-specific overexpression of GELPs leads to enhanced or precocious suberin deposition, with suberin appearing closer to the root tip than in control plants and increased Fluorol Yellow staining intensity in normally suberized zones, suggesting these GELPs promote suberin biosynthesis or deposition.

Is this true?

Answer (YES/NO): NO